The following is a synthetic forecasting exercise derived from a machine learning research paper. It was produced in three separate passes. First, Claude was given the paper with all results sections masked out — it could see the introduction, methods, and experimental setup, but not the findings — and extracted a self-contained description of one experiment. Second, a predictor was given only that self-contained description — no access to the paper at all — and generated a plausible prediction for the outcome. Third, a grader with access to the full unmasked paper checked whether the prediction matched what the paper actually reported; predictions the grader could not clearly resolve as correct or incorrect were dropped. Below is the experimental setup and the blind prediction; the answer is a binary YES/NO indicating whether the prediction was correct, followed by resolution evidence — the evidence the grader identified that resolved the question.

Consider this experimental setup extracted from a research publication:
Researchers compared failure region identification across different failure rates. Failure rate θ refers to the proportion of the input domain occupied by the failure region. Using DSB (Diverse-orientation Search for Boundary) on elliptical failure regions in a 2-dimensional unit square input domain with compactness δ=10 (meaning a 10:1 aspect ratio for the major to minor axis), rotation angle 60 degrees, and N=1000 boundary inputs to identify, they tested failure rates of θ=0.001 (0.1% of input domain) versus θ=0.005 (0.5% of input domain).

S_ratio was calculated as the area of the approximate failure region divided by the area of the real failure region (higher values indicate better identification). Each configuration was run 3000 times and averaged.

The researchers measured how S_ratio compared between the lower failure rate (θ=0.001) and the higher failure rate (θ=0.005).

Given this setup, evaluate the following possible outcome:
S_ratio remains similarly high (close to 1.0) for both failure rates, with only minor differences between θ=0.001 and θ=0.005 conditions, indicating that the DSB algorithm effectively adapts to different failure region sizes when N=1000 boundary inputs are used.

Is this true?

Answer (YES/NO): NO